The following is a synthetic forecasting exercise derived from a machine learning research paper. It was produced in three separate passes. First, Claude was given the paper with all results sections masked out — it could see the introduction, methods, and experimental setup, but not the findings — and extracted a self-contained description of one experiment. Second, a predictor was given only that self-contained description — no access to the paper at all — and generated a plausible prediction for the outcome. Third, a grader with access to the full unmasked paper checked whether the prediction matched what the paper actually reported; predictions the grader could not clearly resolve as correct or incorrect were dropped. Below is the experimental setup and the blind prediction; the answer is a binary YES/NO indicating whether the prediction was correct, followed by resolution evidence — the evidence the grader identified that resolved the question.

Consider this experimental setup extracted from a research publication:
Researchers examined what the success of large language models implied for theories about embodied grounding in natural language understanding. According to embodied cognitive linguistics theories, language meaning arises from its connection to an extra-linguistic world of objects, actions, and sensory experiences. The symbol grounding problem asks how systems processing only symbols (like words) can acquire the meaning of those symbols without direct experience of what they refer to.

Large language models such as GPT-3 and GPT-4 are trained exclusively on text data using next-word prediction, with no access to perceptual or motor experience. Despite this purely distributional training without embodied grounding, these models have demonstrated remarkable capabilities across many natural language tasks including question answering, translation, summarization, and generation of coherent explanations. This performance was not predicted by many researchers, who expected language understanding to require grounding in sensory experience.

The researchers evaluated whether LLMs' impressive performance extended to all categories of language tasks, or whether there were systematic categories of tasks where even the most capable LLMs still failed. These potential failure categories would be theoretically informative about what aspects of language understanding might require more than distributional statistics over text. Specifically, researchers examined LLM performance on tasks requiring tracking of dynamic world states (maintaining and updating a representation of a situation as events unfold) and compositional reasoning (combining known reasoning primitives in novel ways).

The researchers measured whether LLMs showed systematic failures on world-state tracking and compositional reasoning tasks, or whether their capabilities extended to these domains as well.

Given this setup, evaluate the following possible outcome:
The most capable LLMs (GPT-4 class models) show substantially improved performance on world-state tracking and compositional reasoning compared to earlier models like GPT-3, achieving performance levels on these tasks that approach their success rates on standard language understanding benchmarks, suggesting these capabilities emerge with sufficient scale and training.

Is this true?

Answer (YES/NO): NO